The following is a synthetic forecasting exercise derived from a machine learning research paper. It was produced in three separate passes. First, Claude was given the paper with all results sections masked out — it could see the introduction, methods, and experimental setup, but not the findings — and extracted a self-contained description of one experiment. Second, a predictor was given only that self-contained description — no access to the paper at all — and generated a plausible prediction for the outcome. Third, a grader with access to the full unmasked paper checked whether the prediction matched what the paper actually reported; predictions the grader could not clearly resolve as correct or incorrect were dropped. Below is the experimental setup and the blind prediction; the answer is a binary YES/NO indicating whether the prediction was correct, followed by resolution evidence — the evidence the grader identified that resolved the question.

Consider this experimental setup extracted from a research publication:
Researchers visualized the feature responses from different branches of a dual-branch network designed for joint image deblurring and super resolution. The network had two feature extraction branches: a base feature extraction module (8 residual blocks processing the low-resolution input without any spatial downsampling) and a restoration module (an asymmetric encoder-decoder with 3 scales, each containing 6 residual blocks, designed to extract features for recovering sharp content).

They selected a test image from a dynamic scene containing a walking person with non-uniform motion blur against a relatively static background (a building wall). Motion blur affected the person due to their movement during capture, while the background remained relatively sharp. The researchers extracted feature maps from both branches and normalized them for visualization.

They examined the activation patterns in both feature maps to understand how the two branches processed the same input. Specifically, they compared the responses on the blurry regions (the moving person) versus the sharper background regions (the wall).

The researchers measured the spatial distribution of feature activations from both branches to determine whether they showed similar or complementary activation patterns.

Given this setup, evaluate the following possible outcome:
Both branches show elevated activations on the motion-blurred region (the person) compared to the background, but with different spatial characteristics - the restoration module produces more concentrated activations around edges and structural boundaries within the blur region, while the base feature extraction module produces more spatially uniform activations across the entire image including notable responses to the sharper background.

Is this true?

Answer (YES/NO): NO